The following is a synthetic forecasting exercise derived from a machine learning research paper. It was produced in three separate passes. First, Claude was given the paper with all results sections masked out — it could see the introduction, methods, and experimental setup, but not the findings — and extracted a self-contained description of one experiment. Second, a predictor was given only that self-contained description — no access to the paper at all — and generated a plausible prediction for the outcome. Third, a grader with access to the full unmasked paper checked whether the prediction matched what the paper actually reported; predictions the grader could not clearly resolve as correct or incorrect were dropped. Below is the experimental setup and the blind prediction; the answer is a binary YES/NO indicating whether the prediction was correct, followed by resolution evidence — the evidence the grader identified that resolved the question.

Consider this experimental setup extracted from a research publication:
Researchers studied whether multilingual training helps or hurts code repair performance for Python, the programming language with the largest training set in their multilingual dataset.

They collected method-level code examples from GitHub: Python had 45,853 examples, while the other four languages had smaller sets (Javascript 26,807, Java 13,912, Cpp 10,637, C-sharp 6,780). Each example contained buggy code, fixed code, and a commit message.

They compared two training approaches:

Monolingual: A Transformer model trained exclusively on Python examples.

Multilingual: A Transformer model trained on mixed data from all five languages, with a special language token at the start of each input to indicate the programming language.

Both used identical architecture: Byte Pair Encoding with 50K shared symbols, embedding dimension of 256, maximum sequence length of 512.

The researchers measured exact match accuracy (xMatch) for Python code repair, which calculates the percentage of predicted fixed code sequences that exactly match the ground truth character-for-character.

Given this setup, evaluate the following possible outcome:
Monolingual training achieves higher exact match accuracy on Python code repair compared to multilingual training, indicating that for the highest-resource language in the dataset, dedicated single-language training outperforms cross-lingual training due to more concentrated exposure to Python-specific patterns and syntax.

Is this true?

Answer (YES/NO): YES